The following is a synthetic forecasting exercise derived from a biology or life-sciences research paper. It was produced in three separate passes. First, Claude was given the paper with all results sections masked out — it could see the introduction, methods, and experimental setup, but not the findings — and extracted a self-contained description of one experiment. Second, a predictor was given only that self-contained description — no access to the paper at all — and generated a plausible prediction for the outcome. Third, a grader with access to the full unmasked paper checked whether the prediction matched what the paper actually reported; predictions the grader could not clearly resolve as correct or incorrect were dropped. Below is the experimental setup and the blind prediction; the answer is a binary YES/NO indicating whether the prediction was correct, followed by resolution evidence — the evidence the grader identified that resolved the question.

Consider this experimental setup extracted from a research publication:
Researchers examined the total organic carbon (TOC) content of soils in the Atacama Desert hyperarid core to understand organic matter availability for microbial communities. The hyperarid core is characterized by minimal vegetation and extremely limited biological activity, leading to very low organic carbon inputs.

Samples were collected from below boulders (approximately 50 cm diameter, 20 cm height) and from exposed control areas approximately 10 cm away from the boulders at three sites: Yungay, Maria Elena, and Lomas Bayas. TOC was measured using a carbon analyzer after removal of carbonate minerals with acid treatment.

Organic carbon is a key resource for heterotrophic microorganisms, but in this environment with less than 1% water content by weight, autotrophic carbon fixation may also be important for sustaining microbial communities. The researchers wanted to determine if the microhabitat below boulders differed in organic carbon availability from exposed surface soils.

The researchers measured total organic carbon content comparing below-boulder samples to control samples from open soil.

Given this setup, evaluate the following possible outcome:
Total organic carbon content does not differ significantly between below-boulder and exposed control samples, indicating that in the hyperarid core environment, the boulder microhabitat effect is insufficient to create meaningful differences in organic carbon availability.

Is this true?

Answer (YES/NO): YES